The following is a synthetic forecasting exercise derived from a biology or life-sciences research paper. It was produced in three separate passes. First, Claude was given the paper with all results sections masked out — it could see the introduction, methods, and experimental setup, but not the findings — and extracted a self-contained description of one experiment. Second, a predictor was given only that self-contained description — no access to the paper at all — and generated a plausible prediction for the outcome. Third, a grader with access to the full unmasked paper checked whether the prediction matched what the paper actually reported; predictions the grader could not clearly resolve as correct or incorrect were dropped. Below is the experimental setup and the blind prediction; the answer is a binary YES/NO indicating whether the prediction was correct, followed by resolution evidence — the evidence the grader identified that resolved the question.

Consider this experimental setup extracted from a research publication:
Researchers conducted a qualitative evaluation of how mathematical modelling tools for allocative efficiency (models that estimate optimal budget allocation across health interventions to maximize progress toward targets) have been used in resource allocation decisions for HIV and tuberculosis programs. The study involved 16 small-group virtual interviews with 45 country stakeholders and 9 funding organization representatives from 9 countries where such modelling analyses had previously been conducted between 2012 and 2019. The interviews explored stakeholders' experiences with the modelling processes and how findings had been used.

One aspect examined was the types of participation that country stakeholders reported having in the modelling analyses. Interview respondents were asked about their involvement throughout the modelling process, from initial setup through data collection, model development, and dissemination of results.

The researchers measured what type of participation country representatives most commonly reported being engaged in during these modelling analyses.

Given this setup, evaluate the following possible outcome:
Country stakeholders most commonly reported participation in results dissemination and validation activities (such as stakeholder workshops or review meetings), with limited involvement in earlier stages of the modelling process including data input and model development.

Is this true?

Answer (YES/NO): NO